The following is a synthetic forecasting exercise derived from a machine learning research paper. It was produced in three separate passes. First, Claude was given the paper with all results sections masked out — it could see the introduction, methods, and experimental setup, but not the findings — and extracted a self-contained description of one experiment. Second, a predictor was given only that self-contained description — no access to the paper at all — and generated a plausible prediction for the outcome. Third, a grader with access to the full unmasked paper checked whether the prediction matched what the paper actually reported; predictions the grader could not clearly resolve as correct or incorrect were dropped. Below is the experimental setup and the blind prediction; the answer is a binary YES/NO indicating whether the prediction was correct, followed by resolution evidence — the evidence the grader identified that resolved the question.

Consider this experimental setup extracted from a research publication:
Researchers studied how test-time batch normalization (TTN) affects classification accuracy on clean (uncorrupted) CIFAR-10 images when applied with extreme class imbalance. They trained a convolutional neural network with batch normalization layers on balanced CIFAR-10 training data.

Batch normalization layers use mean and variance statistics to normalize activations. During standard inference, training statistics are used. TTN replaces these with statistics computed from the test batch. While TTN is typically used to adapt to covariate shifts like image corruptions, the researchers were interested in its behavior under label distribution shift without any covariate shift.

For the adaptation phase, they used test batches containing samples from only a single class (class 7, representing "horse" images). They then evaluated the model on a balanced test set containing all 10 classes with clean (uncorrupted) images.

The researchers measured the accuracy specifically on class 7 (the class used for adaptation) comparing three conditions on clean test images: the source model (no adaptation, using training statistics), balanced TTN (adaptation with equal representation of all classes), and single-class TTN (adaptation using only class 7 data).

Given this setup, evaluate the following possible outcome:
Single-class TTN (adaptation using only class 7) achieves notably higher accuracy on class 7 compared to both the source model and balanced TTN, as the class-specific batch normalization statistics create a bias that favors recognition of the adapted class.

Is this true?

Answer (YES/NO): NO